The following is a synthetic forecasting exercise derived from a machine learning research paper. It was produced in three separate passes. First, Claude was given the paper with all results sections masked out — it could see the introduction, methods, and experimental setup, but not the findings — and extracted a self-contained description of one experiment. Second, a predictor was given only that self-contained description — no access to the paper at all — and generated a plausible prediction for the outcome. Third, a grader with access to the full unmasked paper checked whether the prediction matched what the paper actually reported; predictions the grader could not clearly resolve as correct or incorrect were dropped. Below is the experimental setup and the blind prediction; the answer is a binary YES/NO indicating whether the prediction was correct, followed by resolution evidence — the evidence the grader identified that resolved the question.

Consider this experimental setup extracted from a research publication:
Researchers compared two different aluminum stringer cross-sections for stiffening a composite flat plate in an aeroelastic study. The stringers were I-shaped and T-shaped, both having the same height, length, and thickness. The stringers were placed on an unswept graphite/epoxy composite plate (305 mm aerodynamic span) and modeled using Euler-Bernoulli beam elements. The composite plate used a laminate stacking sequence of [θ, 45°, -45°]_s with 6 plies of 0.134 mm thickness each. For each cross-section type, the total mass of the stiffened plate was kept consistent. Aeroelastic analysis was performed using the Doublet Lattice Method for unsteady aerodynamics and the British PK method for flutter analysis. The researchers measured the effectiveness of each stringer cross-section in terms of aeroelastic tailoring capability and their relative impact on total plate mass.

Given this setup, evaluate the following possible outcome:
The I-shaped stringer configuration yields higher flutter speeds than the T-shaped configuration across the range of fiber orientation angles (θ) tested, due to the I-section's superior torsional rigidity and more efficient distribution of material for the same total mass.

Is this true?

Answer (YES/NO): NO